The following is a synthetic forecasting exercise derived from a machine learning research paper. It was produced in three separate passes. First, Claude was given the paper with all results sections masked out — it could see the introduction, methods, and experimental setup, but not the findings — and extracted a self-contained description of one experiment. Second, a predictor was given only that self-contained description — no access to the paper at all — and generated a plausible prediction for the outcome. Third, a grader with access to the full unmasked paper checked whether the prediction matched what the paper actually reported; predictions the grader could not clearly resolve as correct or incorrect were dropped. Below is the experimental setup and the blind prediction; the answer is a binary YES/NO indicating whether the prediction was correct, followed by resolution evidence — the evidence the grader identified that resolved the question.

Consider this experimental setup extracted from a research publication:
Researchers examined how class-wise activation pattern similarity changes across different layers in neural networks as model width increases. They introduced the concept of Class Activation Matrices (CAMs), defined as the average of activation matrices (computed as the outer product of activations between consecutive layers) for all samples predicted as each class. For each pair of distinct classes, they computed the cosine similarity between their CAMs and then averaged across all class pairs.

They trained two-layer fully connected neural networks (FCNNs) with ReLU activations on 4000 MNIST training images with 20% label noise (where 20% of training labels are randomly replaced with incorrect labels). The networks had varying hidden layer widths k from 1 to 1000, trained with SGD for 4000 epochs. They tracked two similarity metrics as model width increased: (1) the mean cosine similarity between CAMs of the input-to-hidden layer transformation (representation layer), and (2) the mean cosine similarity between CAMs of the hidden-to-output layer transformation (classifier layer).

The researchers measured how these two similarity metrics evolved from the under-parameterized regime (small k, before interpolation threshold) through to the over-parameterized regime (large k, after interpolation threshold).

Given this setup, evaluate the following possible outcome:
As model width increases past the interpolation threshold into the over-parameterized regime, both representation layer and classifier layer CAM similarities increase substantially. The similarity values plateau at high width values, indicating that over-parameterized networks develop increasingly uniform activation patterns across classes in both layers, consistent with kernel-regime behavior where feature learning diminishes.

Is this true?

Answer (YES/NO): NO